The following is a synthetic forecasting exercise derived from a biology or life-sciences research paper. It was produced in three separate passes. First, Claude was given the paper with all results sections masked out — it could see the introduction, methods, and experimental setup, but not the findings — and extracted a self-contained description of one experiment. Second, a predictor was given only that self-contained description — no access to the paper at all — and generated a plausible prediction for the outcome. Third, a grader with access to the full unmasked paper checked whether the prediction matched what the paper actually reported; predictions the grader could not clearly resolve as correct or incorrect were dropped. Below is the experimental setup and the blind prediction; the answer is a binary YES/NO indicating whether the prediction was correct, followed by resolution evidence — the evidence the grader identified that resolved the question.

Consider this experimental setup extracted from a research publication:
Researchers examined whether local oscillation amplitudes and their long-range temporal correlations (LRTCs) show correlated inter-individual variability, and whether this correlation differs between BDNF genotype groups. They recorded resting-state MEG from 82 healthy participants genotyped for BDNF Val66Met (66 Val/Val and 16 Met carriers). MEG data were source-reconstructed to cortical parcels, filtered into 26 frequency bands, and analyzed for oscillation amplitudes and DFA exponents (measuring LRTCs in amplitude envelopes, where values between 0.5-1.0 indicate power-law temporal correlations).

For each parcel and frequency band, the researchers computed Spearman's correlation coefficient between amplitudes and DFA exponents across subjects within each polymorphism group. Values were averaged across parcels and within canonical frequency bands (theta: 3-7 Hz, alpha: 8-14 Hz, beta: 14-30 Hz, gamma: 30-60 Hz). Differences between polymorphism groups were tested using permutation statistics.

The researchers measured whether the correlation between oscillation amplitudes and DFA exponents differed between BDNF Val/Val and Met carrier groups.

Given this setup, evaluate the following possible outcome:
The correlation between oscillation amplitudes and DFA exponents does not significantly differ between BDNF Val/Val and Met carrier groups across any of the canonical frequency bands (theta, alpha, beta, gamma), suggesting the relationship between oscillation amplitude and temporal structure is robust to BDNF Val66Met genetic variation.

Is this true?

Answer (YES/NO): NO